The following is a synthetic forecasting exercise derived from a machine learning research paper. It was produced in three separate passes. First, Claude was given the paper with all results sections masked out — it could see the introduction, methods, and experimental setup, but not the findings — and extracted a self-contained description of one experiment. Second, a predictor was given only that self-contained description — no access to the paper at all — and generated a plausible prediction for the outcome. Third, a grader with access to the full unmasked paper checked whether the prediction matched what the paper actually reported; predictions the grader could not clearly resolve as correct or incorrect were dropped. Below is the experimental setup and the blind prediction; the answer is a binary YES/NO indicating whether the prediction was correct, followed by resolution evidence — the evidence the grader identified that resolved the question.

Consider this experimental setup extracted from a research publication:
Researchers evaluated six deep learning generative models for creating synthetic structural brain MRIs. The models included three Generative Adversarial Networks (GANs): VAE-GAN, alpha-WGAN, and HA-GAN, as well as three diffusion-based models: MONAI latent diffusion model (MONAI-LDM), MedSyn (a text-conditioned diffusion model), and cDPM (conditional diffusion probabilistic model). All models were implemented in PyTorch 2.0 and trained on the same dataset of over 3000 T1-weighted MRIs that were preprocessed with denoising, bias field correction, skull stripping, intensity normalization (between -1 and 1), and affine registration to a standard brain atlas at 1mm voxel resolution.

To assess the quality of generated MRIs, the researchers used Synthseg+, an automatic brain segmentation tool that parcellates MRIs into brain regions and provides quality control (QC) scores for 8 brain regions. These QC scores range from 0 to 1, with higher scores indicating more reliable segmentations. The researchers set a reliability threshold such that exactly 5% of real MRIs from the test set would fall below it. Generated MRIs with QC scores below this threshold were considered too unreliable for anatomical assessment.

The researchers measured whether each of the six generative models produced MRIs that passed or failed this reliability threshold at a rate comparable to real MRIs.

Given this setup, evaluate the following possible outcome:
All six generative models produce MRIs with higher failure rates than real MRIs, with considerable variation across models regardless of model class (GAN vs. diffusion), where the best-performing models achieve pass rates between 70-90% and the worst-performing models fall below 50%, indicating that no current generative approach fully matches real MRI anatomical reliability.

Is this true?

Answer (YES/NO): NO